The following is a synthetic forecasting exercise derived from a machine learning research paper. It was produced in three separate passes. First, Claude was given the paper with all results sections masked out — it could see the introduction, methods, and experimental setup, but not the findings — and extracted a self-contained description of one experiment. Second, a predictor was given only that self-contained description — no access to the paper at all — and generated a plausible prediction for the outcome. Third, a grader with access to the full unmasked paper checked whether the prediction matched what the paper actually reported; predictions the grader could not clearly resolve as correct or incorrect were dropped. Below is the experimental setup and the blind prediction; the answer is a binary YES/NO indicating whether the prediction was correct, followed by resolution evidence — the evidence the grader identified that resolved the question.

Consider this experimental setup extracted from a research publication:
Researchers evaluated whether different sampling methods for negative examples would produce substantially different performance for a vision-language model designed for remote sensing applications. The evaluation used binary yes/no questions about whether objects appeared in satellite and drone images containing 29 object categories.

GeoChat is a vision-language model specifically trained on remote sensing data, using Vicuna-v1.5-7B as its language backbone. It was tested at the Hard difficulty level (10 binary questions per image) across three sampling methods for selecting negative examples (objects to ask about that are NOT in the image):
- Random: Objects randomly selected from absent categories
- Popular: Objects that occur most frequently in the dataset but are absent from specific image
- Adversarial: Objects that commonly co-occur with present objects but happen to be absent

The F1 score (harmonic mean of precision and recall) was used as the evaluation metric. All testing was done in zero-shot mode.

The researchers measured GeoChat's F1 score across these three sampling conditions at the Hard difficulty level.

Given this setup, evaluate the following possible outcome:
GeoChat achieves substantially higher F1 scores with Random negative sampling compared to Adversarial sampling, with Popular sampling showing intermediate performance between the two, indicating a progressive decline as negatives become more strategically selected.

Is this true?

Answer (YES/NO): NO